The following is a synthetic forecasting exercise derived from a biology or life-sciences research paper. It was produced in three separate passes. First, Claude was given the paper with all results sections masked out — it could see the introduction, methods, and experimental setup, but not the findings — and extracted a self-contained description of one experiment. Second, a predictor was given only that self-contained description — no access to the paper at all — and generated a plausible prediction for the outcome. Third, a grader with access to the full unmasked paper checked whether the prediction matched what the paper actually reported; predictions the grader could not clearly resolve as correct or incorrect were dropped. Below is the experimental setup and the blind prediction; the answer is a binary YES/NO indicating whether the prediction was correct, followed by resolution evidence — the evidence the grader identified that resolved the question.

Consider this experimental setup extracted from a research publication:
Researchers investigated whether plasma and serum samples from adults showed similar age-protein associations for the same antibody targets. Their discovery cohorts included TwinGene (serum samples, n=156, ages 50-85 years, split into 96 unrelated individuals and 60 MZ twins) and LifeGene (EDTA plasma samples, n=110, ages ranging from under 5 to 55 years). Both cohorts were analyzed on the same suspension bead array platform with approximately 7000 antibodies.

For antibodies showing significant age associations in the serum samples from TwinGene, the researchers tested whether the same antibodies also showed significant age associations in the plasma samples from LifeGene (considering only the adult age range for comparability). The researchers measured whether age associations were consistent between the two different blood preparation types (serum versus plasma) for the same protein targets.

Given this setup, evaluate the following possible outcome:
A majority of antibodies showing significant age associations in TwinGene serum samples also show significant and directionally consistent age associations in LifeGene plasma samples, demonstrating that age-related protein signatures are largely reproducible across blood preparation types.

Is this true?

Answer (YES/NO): NO